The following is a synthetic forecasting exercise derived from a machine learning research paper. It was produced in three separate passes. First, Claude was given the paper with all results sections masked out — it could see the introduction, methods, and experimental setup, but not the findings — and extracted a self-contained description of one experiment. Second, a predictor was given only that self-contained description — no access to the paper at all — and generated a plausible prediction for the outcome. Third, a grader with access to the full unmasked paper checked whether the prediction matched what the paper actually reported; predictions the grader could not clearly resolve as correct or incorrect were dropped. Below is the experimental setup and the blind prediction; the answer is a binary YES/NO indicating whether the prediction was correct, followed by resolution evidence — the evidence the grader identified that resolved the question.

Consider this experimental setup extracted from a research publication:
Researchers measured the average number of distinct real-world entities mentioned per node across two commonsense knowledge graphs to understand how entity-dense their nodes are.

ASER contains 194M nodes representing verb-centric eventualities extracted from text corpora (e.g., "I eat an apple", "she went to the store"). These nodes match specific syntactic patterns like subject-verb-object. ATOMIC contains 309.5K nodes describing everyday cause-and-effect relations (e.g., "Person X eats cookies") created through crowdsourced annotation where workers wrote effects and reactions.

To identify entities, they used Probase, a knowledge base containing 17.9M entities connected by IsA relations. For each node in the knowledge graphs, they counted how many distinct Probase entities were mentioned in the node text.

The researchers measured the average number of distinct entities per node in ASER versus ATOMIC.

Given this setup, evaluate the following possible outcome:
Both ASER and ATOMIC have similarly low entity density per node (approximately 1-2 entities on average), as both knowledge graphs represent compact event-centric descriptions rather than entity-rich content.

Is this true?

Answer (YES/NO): NO